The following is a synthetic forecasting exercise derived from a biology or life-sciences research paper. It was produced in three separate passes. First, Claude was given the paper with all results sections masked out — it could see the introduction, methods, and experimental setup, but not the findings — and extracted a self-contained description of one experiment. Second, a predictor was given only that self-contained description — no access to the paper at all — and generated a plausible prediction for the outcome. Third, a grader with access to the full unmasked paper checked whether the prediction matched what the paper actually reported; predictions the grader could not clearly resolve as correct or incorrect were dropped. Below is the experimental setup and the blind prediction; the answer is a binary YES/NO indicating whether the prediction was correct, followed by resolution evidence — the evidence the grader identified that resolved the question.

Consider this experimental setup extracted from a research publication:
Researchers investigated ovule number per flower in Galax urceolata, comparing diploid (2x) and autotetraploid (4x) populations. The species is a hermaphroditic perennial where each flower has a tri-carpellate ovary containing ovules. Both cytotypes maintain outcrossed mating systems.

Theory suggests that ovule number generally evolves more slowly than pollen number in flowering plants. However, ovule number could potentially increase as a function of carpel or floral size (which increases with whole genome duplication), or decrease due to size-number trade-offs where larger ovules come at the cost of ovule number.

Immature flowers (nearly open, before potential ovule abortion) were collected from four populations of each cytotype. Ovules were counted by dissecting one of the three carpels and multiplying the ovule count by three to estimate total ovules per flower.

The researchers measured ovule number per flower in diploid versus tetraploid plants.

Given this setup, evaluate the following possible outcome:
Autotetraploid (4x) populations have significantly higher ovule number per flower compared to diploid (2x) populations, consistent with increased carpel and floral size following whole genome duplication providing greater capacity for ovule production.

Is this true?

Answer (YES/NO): NO